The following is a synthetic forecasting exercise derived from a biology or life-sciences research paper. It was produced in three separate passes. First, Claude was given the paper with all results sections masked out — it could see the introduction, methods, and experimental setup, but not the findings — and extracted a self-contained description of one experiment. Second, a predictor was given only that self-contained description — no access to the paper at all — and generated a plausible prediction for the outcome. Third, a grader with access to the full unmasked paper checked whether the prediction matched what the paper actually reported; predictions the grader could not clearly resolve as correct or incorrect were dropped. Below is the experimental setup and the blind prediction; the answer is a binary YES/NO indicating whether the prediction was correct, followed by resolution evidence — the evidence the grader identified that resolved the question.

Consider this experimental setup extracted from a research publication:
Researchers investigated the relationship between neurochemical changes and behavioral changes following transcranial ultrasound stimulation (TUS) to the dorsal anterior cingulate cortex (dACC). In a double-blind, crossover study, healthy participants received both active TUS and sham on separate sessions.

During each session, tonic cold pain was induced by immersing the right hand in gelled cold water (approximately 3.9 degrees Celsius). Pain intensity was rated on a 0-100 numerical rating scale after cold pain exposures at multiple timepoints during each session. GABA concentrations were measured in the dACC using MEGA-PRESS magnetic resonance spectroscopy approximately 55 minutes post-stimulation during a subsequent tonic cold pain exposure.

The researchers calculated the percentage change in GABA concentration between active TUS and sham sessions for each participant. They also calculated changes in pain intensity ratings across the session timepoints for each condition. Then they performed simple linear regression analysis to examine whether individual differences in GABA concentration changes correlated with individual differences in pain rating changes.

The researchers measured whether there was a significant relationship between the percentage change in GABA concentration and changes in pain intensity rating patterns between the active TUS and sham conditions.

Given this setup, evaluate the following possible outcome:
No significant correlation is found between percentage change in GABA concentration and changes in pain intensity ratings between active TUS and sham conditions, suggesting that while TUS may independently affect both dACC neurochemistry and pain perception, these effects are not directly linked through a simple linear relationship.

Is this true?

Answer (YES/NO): NO